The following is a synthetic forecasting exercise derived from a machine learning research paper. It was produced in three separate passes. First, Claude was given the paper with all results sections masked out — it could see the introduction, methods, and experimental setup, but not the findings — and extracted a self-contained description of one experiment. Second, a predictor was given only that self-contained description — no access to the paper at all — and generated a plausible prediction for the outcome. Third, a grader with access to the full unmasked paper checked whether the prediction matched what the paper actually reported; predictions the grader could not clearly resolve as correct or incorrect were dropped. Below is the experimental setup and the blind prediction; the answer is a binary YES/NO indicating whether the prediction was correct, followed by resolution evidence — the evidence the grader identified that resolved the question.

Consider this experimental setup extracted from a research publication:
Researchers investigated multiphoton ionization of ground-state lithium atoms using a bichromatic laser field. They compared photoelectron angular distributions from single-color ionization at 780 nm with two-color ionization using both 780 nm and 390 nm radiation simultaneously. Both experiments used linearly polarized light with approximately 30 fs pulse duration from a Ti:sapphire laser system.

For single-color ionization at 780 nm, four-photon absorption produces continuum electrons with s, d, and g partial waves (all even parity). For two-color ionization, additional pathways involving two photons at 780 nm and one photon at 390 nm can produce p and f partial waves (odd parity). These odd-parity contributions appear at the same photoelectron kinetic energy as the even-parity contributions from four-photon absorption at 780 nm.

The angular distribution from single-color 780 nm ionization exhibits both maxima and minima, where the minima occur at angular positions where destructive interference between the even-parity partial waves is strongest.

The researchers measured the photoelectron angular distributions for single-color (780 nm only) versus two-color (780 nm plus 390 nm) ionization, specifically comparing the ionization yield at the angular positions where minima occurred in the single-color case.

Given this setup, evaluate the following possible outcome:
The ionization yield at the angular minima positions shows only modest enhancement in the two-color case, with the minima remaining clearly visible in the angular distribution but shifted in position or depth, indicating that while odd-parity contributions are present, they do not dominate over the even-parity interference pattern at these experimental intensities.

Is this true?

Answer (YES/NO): NO